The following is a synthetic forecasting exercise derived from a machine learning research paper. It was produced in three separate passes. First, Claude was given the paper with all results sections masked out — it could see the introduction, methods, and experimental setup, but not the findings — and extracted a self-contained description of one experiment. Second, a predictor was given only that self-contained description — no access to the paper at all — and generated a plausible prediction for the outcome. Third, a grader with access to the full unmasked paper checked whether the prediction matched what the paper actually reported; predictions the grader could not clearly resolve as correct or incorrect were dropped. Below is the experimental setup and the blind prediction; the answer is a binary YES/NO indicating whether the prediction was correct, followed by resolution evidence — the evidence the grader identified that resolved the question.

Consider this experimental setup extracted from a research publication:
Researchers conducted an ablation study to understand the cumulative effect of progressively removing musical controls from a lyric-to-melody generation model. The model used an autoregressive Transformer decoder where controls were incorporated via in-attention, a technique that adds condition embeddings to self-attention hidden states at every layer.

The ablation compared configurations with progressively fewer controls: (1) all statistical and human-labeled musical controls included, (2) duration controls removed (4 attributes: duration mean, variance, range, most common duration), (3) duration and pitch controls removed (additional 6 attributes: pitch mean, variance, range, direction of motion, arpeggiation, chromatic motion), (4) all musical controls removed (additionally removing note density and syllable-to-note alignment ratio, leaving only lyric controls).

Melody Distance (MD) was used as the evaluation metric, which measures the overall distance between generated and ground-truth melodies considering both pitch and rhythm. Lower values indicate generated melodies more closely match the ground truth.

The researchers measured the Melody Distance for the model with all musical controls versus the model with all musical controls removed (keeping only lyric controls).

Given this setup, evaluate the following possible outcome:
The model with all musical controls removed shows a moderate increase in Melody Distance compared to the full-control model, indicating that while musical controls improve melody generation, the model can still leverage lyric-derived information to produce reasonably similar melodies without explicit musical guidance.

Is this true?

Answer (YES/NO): NO